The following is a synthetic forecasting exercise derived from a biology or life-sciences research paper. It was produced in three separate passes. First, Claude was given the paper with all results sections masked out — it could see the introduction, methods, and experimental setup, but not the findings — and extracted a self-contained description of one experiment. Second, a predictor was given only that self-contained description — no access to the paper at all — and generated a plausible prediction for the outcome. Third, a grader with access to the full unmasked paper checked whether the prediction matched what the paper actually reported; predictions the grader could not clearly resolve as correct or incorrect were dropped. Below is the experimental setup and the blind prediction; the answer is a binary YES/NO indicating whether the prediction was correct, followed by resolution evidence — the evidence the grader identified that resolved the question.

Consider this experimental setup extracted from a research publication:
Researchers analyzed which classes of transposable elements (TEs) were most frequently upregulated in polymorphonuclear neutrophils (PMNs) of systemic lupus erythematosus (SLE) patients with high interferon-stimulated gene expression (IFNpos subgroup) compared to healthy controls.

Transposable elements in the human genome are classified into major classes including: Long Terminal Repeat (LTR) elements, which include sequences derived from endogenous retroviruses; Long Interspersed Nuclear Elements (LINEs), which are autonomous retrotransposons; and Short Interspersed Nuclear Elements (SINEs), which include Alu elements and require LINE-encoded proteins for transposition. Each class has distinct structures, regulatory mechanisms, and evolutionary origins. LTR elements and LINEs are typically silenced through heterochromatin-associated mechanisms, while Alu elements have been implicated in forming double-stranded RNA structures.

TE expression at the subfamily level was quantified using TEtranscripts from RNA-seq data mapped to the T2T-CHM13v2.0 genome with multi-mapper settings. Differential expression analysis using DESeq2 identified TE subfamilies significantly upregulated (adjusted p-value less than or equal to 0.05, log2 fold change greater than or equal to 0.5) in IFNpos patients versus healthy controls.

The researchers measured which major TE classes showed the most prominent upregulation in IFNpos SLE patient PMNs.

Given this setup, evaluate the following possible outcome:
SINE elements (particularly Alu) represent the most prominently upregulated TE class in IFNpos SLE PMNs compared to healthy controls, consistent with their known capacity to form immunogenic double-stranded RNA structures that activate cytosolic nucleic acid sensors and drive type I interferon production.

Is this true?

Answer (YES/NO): NO